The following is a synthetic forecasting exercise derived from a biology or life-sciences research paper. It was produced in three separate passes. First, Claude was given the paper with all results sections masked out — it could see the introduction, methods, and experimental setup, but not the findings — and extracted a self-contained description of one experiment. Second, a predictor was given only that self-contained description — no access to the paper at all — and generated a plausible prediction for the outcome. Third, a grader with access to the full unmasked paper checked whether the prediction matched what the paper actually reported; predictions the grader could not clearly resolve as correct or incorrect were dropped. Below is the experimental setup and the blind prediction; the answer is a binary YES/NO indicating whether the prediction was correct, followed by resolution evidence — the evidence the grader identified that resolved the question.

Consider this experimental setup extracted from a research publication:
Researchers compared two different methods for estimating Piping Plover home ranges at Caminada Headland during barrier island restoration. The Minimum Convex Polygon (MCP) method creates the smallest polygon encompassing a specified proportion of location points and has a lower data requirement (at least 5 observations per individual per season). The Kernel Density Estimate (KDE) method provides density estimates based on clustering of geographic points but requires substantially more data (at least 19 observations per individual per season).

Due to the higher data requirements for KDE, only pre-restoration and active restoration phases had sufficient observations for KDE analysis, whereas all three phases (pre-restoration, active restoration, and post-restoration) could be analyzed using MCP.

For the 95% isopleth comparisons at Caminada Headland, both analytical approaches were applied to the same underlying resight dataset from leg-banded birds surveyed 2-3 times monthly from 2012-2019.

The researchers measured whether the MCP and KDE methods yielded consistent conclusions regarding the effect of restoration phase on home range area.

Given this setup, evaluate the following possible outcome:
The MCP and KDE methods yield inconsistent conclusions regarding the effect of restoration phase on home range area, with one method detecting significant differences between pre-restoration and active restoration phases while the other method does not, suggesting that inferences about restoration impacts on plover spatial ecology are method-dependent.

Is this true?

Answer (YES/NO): NO